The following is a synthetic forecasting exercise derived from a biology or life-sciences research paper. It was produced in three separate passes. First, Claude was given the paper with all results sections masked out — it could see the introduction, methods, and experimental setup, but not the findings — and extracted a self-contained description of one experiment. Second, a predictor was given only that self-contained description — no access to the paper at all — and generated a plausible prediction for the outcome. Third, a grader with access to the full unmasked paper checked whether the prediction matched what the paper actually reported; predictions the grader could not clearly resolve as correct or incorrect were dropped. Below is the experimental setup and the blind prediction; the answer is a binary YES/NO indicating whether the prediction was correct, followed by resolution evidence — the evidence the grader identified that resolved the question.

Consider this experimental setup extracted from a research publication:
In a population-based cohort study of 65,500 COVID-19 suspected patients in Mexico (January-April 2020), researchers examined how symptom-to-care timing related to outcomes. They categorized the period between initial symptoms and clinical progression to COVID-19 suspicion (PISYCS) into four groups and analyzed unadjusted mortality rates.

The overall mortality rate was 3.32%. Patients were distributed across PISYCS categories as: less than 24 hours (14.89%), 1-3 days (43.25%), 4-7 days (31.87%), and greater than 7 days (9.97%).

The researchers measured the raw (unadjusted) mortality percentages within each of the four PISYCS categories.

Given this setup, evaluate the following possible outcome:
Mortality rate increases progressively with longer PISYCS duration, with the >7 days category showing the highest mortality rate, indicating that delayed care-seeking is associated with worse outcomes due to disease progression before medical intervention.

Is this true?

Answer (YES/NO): NO